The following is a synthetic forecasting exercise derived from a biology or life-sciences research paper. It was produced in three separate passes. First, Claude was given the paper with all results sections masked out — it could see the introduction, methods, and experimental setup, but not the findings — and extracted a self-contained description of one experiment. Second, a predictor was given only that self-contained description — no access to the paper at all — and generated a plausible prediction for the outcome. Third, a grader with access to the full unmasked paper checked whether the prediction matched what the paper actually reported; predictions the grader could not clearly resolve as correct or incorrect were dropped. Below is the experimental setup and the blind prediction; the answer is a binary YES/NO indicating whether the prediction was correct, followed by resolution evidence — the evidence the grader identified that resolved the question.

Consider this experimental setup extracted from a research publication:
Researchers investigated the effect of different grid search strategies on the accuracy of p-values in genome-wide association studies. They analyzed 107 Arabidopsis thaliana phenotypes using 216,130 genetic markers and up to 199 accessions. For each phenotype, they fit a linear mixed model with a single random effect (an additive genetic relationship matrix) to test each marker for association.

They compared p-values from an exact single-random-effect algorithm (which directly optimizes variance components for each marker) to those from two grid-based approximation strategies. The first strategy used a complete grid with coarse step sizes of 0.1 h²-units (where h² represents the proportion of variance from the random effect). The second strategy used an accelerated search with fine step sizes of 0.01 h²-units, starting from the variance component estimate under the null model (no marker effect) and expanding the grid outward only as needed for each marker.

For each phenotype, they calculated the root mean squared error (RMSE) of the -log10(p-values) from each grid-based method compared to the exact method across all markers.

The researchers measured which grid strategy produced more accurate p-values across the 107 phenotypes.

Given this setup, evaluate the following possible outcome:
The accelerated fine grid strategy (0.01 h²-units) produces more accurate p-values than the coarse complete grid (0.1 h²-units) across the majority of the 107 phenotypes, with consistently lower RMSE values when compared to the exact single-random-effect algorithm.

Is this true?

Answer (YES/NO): NO